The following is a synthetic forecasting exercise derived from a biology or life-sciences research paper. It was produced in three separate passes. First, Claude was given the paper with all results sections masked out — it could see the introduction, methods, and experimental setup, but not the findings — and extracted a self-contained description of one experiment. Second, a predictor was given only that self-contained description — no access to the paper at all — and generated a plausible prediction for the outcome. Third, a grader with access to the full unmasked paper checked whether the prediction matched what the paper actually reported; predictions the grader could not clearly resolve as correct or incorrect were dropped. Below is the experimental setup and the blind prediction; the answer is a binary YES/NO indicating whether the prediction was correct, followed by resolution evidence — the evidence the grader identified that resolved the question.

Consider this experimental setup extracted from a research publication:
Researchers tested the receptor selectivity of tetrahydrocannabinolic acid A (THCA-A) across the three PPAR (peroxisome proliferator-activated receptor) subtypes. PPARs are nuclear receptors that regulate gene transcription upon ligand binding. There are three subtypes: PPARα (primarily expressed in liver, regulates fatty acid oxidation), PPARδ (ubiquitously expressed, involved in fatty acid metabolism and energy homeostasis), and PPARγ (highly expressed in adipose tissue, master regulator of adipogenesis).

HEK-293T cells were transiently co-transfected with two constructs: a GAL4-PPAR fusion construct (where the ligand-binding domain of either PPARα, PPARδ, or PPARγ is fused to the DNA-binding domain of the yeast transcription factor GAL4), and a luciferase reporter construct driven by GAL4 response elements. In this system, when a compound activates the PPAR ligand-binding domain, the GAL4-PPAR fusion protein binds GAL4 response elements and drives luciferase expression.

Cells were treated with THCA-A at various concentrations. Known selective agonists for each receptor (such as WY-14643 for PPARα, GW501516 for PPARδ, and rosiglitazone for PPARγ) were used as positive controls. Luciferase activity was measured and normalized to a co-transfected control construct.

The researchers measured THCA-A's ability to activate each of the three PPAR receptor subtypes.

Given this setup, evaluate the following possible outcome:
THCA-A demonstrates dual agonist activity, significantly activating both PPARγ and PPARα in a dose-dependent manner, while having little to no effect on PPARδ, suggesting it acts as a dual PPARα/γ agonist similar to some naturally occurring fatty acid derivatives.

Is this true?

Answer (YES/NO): NO